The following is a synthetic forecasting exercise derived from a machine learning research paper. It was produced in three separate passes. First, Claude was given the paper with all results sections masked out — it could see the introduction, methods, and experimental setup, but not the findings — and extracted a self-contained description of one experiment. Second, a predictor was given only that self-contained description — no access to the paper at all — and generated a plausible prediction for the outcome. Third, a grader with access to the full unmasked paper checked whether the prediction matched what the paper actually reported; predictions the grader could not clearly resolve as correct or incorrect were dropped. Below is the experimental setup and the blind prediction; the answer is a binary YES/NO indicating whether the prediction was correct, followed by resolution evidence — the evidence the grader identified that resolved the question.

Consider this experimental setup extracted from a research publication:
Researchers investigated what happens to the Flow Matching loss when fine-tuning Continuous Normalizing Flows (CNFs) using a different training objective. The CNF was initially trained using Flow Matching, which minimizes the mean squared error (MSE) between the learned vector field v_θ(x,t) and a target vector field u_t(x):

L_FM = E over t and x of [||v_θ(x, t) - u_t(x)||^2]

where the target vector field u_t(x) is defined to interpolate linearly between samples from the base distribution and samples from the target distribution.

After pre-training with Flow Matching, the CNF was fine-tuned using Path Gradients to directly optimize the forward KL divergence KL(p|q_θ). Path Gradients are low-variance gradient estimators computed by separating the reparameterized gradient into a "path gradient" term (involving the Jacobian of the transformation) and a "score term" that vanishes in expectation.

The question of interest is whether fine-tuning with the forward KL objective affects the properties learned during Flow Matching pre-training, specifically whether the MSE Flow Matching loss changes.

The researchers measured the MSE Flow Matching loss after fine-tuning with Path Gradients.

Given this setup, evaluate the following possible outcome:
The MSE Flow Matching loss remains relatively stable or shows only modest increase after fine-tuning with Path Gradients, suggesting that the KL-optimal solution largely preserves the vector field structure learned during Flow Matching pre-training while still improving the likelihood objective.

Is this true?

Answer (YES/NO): YES